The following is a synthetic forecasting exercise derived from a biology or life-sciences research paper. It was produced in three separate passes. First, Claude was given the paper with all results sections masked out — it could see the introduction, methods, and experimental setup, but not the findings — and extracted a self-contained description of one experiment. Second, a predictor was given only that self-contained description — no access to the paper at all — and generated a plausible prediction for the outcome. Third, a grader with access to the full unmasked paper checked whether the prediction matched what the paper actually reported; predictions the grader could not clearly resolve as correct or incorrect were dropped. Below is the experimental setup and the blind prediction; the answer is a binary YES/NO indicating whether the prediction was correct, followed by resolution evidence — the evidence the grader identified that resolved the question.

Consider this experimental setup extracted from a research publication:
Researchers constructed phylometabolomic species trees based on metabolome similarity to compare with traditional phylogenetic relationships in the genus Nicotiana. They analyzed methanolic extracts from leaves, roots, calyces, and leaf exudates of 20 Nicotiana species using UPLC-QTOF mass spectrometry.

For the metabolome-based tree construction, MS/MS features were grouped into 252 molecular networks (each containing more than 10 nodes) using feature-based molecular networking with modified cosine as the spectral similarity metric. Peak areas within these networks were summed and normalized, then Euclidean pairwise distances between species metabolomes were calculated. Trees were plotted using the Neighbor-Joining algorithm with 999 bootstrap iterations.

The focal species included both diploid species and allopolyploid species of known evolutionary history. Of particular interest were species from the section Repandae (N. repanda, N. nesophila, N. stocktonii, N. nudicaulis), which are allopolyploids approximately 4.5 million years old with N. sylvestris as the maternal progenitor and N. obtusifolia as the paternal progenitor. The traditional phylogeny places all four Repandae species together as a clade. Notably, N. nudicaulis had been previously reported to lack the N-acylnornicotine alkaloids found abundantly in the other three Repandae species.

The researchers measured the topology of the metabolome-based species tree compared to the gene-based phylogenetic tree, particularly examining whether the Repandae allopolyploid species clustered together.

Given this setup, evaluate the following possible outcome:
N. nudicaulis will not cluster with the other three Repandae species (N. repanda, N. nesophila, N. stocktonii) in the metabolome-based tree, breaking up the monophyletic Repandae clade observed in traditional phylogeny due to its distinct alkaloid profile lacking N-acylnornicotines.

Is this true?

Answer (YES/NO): YES